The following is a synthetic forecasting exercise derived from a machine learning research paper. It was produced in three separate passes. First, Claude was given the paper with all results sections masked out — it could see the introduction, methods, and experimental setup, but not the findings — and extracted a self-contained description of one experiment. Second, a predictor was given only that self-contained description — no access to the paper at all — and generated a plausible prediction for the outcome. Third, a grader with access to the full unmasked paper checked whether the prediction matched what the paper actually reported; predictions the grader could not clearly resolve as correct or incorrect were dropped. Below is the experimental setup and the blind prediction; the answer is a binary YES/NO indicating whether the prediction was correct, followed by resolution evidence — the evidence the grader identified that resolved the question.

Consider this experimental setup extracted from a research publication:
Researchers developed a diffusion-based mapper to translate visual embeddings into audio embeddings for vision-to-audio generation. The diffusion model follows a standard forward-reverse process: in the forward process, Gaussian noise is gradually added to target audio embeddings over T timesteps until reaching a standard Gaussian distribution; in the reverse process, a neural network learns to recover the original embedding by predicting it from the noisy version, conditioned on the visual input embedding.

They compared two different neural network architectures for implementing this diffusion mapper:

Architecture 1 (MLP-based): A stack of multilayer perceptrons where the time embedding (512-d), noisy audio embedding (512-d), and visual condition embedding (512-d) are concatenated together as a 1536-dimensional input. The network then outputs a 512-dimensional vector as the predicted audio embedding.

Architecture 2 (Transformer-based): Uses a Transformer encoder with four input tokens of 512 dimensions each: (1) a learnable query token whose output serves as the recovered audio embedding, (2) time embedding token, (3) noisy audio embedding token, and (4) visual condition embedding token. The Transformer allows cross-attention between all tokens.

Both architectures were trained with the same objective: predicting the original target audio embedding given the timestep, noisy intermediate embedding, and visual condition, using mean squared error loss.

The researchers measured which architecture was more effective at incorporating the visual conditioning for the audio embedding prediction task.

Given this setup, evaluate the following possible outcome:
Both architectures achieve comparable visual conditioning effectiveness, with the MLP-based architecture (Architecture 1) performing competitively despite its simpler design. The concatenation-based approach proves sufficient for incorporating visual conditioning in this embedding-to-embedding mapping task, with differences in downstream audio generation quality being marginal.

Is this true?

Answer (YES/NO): NO